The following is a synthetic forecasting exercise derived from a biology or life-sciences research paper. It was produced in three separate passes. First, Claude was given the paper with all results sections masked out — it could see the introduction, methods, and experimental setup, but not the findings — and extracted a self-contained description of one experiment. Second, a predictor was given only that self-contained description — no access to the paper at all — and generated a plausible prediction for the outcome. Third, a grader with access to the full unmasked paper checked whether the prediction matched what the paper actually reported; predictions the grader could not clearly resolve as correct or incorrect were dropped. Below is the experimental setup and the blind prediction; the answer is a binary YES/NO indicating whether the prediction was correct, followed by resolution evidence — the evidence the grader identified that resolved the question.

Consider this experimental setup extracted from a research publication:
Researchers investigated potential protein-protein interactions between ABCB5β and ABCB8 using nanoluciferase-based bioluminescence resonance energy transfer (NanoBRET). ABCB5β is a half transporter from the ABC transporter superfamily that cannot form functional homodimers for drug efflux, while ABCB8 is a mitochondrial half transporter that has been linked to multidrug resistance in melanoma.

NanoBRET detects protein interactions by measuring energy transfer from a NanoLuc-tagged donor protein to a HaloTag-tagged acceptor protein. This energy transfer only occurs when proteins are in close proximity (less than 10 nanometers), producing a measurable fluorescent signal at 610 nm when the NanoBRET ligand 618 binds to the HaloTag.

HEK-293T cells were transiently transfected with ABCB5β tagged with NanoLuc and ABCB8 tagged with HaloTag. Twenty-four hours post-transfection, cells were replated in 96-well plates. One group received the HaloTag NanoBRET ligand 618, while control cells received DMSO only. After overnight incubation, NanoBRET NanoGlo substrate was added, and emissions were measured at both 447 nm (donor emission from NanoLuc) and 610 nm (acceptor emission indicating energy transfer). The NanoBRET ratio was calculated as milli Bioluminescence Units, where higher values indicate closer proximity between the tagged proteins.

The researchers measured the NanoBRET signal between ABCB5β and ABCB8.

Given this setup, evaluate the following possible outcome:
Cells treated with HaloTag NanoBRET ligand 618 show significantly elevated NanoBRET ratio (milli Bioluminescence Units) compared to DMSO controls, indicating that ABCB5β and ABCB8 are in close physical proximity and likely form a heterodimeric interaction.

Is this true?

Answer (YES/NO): NO